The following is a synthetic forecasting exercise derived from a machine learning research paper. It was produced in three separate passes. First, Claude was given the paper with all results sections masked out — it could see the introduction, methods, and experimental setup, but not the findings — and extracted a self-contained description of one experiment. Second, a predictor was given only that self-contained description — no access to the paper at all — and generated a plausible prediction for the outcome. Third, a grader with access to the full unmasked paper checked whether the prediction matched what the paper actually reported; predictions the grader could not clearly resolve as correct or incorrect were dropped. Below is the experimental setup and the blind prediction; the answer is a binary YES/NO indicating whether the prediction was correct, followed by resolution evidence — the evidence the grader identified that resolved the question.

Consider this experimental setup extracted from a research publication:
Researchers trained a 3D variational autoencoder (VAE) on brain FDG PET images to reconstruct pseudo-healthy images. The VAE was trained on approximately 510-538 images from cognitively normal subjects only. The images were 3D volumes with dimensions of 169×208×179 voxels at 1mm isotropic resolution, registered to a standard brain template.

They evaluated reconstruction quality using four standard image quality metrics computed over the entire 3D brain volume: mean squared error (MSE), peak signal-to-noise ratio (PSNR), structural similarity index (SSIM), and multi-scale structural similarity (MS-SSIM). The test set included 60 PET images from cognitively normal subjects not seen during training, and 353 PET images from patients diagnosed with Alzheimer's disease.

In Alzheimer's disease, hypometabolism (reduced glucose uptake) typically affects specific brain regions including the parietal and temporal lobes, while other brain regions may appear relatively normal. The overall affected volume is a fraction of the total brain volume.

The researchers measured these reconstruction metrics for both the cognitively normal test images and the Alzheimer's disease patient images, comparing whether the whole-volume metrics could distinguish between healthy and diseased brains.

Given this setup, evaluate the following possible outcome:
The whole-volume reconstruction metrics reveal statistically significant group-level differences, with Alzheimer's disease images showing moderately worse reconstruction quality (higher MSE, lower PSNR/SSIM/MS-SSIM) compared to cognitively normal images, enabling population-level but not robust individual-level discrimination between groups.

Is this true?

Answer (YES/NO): NO